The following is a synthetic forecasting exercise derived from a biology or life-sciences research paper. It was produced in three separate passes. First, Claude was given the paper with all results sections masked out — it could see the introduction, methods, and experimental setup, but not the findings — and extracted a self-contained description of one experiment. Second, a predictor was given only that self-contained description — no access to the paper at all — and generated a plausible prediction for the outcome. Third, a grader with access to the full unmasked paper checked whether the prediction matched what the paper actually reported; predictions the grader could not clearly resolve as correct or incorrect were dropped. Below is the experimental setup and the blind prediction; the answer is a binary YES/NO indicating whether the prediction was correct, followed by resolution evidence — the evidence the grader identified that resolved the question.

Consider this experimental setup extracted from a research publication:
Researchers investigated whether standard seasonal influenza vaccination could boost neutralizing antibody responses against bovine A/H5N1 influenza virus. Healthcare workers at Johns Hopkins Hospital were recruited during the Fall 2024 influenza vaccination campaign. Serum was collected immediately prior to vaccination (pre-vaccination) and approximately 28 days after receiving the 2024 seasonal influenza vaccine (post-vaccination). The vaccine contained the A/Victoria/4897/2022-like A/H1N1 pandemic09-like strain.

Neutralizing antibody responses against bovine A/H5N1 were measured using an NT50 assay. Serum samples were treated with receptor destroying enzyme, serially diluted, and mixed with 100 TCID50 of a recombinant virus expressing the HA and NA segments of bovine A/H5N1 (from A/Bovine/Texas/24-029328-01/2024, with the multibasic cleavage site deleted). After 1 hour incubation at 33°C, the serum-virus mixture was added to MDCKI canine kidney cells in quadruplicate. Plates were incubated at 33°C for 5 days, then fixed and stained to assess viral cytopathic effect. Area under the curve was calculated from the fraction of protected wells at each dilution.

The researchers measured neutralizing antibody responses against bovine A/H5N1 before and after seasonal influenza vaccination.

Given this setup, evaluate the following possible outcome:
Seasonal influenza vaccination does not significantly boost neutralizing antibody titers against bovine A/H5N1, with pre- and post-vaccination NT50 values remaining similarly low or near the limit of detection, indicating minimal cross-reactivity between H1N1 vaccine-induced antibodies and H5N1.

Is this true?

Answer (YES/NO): YES